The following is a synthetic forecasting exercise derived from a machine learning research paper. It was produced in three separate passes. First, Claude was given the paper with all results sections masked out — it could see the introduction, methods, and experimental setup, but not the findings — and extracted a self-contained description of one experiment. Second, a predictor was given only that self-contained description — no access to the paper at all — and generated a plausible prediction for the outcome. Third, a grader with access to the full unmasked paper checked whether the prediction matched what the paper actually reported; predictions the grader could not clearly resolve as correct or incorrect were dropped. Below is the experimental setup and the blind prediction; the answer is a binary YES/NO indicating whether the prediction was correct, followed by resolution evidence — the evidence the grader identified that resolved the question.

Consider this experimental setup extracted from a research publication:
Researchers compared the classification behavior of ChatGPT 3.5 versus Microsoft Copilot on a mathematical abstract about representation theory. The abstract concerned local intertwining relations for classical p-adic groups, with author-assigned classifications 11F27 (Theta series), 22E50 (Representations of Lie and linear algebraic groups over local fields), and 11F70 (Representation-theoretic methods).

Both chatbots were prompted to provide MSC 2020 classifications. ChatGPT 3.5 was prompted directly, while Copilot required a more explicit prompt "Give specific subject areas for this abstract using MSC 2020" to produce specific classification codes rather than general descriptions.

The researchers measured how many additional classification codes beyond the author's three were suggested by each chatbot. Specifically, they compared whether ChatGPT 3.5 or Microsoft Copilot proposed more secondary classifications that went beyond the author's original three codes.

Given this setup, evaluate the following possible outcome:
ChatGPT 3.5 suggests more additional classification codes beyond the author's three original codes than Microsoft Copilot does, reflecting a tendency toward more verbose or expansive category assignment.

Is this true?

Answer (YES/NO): NO